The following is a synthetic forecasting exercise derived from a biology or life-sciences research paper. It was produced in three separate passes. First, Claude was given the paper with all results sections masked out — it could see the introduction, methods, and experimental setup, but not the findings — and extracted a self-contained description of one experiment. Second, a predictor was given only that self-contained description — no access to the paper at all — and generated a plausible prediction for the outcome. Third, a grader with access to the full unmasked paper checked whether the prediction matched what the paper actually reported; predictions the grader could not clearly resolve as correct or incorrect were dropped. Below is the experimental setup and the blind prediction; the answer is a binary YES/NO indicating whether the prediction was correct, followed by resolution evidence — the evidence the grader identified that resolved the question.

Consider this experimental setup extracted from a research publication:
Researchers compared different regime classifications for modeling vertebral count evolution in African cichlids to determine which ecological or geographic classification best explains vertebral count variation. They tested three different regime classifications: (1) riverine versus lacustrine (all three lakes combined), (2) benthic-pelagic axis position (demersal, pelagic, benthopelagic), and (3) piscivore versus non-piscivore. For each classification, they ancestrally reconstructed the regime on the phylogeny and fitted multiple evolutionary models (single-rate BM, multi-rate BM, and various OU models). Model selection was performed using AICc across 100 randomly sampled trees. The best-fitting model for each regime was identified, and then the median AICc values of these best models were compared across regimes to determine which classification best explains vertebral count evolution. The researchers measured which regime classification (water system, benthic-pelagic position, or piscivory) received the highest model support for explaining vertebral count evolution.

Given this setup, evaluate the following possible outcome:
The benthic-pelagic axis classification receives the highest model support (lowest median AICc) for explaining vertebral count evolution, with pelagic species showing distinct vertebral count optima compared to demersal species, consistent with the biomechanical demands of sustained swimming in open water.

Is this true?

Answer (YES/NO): NO